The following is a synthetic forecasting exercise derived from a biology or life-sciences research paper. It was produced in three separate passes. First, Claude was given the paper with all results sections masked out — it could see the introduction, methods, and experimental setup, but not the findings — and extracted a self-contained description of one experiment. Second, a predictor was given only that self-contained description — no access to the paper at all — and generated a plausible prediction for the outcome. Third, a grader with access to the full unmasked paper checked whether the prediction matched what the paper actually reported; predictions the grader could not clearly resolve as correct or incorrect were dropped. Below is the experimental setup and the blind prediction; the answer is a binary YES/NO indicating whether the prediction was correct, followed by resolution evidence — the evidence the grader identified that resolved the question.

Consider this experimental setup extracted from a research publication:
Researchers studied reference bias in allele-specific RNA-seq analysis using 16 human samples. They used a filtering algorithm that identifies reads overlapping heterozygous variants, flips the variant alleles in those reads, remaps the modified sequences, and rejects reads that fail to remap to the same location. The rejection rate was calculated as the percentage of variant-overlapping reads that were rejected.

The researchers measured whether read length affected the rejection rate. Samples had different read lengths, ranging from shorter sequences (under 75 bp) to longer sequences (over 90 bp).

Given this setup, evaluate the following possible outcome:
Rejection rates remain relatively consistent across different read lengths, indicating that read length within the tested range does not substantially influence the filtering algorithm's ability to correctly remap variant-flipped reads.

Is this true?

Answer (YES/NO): NO